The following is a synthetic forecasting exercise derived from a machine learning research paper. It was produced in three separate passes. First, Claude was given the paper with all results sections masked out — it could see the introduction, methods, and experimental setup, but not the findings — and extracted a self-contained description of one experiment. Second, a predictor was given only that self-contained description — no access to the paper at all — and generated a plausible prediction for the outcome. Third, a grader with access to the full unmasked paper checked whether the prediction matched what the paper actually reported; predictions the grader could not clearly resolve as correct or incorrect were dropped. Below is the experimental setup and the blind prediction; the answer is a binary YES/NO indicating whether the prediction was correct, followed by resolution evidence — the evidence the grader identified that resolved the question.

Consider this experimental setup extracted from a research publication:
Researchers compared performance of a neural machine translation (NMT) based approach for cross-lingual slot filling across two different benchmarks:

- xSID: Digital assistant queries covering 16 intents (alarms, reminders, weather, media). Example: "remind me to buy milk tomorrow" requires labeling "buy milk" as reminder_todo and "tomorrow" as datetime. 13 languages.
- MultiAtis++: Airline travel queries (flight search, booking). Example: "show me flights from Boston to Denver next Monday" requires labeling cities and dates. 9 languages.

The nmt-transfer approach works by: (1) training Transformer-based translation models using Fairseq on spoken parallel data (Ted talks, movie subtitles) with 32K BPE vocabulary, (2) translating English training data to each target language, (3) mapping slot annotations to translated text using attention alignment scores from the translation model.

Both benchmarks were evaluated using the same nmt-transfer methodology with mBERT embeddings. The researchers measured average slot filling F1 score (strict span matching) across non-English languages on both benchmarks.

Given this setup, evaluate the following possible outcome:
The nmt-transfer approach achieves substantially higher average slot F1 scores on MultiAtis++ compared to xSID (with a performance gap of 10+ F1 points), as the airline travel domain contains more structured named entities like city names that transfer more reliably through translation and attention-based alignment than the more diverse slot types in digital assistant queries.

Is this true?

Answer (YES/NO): NO